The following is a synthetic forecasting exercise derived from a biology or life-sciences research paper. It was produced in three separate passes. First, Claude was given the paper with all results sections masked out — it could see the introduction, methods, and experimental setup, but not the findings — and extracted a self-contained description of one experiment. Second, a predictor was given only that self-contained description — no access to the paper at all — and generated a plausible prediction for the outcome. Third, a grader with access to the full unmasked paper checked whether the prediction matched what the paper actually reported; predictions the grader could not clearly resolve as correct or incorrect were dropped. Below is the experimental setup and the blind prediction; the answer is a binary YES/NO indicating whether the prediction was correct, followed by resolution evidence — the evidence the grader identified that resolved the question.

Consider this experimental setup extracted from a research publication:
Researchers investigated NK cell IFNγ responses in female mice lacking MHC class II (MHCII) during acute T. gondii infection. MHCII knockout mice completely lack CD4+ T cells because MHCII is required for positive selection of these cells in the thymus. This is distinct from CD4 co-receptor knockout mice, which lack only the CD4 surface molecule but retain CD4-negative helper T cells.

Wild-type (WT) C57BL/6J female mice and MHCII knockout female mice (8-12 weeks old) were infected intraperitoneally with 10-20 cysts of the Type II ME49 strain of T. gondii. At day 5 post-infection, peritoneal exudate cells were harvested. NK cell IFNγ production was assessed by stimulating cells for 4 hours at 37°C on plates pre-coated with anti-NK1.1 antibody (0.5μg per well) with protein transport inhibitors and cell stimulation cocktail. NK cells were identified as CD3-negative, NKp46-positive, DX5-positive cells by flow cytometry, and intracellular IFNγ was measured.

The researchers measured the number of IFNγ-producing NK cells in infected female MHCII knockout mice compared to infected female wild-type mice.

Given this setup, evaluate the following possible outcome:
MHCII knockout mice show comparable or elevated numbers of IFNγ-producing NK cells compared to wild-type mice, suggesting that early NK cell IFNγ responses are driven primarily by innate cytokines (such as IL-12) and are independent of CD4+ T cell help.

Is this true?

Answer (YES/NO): YES